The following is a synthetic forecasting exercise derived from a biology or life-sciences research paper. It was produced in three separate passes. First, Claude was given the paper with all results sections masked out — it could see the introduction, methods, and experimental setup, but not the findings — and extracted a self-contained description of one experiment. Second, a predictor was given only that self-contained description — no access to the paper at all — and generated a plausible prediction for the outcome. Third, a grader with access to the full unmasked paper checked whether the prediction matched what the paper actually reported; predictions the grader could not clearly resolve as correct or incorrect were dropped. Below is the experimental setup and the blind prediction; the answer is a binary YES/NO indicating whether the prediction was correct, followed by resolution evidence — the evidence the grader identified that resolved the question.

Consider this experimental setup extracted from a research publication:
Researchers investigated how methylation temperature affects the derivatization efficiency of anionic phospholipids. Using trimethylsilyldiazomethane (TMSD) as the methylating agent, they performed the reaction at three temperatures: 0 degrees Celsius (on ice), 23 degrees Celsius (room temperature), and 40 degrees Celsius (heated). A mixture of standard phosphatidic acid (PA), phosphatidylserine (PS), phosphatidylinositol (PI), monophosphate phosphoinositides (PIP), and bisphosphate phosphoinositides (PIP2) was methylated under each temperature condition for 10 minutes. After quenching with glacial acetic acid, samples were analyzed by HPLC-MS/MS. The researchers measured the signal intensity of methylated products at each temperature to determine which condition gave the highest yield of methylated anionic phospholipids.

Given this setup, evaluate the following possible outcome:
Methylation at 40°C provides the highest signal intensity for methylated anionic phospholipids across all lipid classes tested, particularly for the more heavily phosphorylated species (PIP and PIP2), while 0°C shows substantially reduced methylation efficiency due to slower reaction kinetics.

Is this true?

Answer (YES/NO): NO